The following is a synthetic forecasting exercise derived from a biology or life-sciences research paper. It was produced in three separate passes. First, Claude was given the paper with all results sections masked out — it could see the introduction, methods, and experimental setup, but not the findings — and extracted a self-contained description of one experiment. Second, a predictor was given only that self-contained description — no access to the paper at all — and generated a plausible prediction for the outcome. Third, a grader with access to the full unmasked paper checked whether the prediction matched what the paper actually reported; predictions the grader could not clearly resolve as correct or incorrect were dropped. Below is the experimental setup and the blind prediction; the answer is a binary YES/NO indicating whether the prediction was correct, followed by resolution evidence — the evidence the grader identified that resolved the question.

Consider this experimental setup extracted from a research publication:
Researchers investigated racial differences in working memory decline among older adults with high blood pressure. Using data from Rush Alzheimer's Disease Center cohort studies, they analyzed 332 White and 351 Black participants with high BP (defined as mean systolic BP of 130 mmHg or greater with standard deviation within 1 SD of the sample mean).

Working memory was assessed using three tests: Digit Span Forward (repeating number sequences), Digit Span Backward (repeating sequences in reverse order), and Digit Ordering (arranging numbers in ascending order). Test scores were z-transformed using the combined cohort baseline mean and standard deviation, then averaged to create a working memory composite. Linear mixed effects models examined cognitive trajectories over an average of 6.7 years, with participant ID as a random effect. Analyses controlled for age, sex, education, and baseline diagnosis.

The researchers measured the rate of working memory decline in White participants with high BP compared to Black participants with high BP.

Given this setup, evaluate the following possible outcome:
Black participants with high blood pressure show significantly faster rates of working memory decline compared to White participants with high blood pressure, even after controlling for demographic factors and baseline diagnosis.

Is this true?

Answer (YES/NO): NO